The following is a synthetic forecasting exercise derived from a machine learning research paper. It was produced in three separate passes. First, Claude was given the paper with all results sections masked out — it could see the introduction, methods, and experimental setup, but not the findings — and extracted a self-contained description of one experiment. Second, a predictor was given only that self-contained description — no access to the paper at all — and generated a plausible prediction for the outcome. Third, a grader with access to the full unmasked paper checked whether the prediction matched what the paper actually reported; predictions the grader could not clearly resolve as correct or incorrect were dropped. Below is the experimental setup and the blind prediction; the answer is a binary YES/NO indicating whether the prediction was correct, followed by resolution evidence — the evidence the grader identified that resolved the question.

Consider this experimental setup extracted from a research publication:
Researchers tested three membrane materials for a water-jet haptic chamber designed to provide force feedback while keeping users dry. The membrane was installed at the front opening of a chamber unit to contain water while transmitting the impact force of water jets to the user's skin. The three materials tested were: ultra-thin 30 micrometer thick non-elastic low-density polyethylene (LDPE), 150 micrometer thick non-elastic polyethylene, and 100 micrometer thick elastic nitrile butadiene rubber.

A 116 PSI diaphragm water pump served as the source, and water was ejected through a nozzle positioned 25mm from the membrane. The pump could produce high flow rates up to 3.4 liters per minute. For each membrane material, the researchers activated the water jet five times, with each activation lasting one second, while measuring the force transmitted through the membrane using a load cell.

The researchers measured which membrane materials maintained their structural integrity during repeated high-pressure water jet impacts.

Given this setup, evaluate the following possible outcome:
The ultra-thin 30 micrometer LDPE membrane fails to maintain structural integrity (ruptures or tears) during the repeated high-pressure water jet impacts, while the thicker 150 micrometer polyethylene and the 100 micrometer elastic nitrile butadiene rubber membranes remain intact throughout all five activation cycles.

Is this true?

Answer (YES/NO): NO